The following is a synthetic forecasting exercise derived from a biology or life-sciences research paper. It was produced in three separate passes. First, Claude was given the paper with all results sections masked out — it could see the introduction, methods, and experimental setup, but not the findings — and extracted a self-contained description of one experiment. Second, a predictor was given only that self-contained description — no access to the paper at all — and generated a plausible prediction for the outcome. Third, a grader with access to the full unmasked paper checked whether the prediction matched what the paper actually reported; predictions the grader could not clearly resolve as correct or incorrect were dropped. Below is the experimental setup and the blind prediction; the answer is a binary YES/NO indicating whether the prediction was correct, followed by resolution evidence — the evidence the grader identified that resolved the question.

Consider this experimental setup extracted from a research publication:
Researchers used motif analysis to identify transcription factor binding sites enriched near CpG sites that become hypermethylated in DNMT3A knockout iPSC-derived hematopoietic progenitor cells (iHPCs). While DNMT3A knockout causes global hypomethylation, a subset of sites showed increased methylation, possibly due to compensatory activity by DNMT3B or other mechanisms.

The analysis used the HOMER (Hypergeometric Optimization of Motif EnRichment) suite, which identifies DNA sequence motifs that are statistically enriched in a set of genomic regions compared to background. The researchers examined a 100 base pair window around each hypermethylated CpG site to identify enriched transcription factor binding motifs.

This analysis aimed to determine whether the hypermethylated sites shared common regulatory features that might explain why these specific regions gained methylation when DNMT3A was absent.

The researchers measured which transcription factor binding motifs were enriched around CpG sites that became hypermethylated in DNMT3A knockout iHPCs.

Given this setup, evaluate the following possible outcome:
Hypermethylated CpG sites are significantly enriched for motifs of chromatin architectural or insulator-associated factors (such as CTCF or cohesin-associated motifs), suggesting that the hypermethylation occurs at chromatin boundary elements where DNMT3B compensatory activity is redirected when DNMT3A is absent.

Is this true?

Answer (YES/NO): NO